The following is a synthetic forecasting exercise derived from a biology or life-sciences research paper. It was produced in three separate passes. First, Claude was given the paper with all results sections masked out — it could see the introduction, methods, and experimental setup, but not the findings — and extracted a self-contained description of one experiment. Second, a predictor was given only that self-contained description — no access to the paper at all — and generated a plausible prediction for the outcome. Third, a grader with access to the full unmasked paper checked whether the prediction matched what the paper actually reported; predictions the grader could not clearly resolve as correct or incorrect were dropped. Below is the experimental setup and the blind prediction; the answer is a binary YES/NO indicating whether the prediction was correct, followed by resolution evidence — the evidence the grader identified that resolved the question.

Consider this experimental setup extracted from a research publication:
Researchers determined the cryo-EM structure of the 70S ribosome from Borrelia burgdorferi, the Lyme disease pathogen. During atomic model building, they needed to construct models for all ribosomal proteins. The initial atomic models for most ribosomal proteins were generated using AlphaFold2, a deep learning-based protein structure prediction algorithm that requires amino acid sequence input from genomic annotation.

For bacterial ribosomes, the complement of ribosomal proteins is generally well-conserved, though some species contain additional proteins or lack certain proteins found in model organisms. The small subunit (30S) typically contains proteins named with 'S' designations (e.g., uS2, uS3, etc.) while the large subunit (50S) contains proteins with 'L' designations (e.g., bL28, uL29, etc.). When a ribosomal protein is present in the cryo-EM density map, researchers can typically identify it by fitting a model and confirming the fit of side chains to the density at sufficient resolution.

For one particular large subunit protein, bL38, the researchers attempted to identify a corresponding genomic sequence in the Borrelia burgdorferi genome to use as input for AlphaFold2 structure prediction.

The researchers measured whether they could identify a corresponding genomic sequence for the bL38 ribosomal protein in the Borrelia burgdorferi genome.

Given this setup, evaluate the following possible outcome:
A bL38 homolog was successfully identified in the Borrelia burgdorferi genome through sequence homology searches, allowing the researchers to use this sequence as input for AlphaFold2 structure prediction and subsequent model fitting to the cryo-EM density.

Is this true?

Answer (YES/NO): NO